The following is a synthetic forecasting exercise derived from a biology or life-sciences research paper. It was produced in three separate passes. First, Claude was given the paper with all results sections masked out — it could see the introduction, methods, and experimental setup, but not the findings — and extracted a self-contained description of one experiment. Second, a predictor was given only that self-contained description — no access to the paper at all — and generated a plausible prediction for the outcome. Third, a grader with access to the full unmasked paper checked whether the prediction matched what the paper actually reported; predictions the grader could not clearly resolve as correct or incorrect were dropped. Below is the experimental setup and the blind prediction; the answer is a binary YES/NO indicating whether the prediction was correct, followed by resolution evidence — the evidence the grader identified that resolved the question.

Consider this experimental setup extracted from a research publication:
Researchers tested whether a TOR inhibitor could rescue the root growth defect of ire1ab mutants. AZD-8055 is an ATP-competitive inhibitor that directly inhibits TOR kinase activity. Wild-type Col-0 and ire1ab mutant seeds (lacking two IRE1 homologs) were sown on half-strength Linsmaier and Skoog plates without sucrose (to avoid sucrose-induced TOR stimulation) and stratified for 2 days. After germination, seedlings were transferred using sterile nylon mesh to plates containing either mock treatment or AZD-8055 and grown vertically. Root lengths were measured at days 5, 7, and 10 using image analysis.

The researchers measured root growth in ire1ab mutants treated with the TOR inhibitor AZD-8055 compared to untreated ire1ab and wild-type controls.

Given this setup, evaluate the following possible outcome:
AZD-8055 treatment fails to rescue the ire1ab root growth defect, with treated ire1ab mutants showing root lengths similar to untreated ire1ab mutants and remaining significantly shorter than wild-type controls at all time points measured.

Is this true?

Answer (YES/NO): NO